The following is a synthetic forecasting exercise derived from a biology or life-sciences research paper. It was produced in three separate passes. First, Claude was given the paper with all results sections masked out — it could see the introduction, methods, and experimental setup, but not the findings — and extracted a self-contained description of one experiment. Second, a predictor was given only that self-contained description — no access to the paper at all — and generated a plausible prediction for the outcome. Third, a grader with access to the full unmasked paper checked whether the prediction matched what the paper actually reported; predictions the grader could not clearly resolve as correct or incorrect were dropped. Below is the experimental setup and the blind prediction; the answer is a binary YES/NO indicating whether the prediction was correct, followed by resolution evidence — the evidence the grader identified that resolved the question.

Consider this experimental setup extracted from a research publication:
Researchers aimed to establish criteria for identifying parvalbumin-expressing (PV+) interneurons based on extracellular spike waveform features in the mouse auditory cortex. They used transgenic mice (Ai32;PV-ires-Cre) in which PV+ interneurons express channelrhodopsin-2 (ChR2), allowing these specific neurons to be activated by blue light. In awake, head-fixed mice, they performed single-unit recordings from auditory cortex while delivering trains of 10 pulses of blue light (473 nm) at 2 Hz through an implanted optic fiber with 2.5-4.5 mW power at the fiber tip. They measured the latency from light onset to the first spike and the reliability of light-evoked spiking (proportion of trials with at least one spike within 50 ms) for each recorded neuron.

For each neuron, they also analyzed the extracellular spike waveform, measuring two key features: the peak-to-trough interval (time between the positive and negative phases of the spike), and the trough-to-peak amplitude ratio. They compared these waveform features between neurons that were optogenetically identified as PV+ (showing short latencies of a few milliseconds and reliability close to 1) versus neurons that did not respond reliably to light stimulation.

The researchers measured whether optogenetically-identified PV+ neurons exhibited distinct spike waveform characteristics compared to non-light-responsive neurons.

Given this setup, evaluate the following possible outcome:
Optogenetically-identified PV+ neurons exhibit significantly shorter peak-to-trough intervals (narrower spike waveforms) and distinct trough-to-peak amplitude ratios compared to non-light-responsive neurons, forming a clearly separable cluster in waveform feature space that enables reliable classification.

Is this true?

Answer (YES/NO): YES